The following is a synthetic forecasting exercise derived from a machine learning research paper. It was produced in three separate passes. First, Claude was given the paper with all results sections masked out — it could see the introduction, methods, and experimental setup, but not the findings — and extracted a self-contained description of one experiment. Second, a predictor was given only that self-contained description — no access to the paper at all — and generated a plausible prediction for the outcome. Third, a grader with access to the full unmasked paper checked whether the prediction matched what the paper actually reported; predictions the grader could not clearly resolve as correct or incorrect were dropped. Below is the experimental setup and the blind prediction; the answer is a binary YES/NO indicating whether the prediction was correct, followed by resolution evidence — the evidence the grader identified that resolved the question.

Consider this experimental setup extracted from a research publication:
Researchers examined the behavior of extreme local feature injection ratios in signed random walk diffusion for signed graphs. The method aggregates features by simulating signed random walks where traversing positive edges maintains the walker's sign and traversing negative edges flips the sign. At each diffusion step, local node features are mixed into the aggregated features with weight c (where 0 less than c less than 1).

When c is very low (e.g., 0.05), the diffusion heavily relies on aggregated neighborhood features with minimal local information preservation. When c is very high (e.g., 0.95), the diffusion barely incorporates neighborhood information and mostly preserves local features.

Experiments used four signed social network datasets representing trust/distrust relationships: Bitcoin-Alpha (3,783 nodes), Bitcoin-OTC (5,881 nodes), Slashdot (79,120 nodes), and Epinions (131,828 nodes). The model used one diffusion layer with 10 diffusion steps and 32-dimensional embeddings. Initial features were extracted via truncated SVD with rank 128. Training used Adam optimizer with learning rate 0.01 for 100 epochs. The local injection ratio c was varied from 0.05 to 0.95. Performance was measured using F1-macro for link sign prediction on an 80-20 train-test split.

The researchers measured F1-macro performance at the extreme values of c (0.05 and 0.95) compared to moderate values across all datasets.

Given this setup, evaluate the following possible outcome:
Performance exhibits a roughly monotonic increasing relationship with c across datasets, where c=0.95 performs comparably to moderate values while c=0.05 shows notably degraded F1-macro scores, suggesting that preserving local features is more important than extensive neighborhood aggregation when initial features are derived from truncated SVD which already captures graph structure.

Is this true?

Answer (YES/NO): NO